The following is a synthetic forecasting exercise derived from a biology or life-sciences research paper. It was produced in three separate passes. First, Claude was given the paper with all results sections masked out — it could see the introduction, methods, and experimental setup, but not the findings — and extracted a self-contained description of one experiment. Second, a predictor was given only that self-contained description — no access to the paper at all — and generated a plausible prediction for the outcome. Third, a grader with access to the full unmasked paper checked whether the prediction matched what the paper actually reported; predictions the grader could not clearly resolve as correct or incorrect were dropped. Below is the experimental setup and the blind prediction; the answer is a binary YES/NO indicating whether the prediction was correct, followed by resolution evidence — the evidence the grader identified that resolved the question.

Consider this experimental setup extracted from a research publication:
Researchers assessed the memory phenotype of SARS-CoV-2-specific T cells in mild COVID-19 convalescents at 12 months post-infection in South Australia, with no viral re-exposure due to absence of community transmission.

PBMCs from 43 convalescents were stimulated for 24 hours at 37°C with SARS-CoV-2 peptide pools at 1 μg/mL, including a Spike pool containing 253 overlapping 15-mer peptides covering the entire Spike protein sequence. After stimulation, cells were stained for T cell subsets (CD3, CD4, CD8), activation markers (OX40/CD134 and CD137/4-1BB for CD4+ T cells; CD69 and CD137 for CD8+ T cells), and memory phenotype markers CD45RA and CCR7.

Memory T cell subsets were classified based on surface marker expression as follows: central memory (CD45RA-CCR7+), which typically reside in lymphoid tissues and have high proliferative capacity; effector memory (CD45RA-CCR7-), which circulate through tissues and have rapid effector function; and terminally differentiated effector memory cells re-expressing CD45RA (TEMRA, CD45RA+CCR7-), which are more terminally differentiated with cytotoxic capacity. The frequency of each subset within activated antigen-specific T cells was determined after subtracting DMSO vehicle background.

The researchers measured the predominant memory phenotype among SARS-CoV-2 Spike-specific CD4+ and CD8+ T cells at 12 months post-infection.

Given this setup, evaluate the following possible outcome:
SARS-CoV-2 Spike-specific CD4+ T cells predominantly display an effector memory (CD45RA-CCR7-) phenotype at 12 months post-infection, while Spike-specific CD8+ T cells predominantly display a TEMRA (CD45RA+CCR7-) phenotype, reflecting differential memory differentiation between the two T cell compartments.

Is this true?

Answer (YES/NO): YES